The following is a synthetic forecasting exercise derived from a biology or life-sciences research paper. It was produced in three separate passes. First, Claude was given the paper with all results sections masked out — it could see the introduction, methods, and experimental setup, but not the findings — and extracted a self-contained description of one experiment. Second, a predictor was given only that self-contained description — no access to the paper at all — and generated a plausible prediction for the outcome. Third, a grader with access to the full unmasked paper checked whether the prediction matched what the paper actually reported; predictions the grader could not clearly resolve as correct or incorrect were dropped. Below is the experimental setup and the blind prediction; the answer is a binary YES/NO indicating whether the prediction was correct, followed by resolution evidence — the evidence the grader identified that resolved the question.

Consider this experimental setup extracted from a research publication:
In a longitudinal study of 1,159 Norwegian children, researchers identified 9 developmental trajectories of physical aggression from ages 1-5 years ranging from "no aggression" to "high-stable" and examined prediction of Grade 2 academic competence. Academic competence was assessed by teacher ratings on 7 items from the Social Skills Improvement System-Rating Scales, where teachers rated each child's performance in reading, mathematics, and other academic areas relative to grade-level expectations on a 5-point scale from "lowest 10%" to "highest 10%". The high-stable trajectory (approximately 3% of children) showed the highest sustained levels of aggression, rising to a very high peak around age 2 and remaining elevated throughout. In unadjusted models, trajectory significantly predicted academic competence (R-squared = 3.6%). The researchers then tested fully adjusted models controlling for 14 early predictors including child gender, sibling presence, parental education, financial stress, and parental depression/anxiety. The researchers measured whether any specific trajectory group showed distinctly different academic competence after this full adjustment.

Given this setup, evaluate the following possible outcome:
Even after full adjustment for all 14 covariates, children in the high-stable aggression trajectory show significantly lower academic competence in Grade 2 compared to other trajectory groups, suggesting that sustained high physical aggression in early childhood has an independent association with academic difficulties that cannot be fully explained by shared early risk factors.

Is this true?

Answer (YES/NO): YES